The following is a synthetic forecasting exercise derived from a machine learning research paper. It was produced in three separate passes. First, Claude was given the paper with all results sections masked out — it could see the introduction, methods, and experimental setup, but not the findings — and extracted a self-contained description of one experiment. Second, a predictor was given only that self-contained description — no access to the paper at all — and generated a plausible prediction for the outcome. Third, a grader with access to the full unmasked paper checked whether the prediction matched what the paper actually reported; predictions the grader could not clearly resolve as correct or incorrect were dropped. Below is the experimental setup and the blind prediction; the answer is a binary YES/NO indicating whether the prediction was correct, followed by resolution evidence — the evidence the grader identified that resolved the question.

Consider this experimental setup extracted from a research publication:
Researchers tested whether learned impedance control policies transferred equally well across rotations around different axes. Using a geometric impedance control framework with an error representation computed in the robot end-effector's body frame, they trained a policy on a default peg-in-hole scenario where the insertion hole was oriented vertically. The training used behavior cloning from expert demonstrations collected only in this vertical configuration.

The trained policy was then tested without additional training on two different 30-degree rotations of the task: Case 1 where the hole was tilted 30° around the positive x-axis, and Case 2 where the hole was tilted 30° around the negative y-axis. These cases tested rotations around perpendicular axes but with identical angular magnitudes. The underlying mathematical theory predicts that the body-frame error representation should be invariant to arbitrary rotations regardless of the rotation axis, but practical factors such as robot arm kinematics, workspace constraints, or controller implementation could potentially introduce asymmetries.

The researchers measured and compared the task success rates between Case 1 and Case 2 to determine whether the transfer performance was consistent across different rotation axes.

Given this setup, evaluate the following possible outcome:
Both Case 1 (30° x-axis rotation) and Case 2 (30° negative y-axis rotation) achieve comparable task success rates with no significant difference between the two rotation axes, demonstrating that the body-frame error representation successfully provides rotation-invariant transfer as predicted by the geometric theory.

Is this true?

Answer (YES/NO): NO